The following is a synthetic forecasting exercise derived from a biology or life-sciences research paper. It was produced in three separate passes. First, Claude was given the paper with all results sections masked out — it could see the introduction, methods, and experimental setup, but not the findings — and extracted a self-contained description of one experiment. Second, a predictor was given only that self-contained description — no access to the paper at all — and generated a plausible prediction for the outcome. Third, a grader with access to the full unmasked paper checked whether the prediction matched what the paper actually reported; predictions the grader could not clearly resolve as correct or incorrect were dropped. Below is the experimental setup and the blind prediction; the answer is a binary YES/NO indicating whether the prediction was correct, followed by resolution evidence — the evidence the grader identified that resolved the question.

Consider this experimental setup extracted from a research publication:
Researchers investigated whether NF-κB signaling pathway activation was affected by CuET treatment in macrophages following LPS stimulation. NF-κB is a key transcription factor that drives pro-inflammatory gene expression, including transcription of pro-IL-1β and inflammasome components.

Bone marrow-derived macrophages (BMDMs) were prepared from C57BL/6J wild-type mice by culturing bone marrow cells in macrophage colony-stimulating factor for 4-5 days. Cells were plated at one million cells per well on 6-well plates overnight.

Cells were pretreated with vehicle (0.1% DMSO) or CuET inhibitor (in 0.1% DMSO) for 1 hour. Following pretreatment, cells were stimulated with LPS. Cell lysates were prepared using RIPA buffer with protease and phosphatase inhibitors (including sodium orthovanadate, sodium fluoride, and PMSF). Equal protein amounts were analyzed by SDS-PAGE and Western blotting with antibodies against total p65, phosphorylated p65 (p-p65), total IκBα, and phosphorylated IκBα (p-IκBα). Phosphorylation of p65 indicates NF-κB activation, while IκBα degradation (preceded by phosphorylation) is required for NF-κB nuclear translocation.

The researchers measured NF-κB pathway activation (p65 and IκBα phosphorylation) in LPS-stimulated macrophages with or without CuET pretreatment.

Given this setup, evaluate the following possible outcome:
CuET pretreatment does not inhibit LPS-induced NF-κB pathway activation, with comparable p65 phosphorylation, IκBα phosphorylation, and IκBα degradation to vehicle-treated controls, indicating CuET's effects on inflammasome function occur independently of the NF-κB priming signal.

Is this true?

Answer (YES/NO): YES